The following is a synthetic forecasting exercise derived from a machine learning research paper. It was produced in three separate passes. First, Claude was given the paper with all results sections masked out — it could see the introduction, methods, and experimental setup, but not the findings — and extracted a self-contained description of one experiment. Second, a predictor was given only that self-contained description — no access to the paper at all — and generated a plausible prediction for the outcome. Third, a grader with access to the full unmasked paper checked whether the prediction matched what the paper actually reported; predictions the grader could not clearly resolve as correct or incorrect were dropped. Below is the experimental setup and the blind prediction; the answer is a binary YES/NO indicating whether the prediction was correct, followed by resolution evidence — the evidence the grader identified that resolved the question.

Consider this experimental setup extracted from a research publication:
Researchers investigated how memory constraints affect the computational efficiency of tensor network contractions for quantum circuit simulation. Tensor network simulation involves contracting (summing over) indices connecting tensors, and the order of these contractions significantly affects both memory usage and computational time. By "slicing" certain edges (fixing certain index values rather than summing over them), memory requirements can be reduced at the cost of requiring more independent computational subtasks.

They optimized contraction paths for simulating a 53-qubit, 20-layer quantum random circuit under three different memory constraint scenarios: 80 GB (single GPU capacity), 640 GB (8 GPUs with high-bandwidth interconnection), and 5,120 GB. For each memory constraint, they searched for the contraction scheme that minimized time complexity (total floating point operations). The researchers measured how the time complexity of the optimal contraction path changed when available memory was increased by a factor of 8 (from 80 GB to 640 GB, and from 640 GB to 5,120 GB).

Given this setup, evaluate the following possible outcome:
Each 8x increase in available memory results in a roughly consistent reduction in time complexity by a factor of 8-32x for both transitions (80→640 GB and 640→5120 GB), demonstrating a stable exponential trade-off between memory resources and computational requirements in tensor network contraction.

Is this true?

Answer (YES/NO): NO